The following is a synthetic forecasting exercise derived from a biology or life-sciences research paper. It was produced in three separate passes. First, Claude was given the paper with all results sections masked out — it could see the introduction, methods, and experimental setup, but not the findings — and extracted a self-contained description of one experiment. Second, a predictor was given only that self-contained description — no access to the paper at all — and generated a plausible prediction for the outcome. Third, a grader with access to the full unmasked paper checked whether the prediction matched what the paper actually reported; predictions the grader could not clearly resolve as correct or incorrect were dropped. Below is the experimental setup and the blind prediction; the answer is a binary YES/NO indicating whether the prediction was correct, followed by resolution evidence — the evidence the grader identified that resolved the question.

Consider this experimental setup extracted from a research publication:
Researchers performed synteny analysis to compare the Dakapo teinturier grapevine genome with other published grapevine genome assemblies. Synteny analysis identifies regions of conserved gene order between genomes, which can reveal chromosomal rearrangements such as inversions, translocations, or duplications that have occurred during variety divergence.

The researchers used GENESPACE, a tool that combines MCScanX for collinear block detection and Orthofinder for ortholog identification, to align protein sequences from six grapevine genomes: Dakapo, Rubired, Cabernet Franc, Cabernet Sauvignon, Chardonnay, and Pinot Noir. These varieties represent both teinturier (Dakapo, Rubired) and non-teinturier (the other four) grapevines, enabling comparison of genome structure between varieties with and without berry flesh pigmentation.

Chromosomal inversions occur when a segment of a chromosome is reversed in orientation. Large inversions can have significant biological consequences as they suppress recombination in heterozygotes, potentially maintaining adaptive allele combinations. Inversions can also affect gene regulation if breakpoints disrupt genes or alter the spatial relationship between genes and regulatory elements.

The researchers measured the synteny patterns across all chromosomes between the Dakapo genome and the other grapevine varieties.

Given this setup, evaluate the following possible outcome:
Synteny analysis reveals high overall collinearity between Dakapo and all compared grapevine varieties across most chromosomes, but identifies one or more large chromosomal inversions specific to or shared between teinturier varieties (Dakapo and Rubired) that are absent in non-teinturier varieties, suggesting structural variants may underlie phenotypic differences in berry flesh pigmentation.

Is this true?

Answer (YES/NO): NO